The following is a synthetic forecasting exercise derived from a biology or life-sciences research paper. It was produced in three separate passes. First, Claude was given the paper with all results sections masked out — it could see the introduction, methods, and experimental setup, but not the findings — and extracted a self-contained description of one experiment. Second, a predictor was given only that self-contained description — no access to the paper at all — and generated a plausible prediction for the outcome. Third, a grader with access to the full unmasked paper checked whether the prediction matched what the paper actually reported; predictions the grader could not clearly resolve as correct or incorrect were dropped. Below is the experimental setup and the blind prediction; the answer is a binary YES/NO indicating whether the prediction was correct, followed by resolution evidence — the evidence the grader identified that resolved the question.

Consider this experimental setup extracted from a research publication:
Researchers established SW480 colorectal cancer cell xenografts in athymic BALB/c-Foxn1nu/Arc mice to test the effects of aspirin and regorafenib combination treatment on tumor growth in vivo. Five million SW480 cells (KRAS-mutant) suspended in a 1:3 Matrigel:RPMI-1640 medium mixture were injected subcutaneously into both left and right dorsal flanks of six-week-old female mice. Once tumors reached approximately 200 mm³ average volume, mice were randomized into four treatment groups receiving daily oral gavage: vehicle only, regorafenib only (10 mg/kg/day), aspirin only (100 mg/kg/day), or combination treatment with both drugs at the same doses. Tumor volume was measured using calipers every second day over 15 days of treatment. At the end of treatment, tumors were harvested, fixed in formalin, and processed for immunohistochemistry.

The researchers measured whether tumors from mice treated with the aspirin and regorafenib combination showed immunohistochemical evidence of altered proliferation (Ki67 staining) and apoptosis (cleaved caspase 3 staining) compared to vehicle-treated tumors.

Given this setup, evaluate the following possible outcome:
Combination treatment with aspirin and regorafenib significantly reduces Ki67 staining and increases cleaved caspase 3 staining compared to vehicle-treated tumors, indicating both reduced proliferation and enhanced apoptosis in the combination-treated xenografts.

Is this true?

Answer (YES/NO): YES